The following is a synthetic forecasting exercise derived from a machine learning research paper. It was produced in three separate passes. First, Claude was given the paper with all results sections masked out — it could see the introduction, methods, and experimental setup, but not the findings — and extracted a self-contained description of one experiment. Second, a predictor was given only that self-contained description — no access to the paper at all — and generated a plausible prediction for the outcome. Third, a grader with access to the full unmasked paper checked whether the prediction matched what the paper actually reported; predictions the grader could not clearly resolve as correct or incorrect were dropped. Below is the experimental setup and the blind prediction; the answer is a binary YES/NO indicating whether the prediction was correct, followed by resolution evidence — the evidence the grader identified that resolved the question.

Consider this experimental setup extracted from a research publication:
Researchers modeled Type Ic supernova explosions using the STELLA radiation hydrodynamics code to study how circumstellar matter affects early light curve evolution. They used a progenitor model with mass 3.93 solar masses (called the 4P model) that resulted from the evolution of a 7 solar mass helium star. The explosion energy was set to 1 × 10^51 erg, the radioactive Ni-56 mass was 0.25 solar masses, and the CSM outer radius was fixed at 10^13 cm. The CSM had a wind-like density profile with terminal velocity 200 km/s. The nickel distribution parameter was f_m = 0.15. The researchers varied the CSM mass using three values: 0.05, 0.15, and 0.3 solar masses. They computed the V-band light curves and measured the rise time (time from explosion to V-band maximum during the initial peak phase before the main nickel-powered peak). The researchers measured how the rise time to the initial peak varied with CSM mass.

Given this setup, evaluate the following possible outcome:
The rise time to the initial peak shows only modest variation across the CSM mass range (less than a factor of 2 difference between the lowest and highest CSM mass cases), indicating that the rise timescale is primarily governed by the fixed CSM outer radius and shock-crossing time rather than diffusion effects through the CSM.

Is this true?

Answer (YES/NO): NO